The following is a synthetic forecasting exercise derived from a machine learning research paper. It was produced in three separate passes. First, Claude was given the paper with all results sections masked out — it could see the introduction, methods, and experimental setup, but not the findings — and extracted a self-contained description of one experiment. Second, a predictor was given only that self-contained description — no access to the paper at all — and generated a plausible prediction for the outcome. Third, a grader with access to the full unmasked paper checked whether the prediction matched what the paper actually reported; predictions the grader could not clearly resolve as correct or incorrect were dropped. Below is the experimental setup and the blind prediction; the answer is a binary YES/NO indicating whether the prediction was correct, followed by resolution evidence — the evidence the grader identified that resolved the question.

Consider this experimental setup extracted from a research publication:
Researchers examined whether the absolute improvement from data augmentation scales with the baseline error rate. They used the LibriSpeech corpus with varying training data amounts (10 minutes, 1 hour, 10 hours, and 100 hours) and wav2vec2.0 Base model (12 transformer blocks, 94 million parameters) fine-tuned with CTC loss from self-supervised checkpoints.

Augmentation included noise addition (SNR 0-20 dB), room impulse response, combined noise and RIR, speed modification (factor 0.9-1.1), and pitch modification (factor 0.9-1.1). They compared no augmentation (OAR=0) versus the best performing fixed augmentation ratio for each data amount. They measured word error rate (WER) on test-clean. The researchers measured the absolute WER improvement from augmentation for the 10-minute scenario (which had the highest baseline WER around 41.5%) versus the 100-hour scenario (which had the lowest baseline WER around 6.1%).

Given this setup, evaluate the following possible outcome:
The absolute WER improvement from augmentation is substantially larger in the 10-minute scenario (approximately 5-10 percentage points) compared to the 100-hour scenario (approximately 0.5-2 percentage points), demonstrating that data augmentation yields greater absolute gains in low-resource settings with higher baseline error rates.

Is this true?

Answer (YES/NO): NO